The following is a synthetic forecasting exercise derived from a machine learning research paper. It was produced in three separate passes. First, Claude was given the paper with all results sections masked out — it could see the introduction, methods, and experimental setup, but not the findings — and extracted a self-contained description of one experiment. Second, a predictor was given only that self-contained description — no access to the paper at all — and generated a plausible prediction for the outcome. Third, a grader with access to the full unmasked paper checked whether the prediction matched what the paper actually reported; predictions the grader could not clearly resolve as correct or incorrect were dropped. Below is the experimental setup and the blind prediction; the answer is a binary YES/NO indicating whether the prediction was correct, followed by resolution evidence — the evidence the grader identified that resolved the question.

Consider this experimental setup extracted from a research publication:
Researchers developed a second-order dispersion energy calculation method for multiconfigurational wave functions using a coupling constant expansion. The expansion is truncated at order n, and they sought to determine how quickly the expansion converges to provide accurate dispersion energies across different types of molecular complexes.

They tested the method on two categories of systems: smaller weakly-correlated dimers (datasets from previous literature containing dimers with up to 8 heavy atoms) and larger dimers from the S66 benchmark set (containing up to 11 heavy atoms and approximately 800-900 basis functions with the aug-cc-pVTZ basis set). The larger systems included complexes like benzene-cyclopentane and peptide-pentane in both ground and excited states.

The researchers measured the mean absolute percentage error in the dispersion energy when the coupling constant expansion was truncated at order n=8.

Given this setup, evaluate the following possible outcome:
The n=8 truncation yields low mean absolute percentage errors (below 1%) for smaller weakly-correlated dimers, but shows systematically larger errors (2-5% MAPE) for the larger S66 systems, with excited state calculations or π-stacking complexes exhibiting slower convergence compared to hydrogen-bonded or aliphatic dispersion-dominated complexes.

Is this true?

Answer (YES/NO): NO